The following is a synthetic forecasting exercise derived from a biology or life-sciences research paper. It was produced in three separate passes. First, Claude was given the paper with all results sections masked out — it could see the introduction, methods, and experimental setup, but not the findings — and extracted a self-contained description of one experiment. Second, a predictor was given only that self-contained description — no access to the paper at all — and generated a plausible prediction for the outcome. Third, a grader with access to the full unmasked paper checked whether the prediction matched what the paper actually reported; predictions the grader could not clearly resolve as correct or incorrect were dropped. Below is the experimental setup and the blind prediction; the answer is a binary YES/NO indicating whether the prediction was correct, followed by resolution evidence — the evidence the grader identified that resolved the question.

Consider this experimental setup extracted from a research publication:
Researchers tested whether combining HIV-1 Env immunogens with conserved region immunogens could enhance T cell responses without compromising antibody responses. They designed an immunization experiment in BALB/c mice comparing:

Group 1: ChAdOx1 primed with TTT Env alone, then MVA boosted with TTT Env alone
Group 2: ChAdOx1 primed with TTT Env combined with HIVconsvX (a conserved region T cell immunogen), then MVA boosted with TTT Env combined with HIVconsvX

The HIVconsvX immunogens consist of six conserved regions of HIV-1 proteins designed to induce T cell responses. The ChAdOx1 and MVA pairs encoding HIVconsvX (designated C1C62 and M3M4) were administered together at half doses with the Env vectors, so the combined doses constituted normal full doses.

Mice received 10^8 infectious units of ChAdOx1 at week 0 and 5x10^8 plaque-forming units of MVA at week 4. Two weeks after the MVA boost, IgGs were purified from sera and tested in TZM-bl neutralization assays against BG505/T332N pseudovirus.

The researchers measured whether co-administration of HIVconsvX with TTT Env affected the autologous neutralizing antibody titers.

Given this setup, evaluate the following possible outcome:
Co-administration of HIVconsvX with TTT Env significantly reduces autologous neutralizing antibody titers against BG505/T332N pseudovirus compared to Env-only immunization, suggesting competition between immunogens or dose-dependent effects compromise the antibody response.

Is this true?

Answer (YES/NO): NO